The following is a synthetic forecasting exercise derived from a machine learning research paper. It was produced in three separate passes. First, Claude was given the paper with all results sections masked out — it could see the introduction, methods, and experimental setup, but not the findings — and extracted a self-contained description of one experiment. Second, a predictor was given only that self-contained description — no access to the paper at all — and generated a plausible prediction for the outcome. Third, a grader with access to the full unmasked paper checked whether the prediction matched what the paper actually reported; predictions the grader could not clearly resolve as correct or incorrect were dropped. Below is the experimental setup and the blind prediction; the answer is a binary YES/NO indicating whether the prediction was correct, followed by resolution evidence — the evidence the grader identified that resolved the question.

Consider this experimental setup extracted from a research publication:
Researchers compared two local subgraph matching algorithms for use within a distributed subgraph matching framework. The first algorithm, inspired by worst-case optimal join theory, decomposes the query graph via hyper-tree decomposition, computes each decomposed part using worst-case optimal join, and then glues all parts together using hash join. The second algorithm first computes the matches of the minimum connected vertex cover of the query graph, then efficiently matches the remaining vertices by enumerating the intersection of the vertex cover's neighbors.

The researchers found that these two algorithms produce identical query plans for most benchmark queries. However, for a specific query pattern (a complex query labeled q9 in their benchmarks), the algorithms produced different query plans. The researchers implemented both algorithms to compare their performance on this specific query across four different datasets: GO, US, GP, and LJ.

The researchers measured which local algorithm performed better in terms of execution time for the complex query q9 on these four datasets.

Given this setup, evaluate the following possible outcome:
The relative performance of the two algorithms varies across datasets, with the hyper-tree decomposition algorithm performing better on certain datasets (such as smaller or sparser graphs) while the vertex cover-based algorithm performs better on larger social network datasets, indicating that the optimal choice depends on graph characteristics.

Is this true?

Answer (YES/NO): NO